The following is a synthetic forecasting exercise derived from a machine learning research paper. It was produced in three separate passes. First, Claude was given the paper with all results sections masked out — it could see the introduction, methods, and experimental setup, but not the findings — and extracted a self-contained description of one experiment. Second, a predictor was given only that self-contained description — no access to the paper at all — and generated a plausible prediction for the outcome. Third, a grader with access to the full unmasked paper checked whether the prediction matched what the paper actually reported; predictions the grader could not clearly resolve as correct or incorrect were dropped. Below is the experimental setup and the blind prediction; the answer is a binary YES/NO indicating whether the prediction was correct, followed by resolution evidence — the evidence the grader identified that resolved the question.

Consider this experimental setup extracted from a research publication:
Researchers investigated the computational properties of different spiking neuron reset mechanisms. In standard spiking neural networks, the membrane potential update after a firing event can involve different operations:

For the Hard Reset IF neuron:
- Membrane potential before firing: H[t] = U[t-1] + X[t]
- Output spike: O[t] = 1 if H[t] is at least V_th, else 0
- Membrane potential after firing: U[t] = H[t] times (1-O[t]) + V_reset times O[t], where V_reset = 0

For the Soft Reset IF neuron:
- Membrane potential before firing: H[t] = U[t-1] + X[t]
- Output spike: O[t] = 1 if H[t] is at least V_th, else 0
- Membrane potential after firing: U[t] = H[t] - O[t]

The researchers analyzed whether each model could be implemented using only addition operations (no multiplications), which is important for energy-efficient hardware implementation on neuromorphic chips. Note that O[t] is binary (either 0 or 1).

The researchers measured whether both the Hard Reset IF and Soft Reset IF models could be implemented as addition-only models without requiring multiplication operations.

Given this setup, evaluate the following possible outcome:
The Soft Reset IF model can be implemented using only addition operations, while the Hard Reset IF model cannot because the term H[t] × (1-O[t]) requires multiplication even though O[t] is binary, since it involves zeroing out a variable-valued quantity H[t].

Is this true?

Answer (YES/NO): NO